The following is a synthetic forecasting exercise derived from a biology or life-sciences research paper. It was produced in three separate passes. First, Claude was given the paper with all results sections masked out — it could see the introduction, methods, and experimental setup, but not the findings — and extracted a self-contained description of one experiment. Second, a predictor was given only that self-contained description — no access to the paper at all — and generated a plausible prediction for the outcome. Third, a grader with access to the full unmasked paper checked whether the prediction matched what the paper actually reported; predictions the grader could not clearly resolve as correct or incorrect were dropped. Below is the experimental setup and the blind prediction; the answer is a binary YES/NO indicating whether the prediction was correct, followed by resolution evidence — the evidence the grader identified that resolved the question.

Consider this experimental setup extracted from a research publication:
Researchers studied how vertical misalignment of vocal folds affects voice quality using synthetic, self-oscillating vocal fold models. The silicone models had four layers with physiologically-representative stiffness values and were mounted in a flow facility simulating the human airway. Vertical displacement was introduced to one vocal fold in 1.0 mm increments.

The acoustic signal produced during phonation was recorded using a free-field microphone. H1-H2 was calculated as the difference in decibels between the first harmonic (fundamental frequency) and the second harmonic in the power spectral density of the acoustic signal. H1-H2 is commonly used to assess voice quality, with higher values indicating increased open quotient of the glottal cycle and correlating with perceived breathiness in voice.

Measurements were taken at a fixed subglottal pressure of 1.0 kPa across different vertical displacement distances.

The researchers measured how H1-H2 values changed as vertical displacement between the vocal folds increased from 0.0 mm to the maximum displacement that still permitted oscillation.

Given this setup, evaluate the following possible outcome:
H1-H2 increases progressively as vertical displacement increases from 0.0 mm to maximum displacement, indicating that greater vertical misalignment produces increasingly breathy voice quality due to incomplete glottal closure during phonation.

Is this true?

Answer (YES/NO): NO